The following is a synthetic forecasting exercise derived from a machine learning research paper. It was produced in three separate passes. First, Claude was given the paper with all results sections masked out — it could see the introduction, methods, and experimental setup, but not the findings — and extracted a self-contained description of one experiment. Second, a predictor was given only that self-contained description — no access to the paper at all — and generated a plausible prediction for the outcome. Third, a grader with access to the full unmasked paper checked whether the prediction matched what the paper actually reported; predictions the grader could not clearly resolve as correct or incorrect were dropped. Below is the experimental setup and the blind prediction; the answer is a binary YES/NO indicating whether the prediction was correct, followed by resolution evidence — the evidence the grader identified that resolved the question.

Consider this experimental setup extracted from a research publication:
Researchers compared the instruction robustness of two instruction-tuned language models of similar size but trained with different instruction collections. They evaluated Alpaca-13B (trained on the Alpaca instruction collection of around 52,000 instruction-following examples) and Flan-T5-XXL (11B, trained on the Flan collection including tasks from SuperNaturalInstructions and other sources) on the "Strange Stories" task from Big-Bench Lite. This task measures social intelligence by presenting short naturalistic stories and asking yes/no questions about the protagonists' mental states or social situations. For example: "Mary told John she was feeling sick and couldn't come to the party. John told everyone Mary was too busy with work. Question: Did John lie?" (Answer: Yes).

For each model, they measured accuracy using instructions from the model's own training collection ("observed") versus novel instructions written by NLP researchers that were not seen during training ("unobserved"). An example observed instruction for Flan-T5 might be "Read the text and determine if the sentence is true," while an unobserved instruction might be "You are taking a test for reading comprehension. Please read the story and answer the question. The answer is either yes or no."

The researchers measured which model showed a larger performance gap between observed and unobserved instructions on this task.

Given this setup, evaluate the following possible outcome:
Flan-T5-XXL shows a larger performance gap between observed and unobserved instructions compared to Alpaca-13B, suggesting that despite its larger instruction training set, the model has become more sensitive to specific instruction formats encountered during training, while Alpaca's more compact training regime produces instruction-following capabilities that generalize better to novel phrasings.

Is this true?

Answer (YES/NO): NO